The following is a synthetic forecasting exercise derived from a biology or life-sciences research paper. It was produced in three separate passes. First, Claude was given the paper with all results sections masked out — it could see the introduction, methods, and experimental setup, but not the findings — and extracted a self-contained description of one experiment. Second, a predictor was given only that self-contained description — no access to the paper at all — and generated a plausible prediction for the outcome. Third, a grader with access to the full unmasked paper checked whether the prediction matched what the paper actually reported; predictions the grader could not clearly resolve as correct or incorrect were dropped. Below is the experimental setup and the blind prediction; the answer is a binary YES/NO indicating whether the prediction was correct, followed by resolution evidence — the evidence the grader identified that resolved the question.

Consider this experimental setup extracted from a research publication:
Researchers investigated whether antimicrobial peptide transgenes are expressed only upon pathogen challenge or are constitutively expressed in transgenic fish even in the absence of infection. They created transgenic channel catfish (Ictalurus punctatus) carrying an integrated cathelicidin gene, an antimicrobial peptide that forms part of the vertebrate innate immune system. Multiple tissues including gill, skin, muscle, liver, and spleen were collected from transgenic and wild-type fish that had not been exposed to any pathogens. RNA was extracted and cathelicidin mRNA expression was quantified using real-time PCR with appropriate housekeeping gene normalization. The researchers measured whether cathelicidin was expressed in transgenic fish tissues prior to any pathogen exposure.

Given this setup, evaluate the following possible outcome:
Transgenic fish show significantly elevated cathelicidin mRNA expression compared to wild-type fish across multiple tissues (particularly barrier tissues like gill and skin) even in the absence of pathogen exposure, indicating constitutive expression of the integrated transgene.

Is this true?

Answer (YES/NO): NO